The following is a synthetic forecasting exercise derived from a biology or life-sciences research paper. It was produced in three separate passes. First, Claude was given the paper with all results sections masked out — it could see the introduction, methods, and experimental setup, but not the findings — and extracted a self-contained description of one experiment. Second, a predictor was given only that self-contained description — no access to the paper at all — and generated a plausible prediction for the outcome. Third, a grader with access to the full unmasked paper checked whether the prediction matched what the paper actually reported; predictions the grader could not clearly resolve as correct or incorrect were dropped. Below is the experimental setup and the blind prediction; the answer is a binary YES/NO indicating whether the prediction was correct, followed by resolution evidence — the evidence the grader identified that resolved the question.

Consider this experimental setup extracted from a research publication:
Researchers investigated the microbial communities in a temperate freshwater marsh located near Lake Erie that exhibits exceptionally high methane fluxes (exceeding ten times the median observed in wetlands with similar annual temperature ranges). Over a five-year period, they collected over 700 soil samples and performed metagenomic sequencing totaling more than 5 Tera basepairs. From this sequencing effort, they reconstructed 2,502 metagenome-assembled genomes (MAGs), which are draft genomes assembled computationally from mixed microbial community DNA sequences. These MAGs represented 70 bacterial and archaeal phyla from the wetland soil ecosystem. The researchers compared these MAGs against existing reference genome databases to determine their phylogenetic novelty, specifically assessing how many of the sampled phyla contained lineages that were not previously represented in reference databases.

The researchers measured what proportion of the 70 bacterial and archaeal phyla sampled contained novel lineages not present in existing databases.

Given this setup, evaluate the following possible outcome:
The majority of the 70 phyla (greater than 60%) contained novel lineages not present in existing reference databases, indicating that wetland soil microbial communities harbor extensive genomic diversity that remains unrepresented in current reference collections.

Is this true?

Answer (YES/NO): NO